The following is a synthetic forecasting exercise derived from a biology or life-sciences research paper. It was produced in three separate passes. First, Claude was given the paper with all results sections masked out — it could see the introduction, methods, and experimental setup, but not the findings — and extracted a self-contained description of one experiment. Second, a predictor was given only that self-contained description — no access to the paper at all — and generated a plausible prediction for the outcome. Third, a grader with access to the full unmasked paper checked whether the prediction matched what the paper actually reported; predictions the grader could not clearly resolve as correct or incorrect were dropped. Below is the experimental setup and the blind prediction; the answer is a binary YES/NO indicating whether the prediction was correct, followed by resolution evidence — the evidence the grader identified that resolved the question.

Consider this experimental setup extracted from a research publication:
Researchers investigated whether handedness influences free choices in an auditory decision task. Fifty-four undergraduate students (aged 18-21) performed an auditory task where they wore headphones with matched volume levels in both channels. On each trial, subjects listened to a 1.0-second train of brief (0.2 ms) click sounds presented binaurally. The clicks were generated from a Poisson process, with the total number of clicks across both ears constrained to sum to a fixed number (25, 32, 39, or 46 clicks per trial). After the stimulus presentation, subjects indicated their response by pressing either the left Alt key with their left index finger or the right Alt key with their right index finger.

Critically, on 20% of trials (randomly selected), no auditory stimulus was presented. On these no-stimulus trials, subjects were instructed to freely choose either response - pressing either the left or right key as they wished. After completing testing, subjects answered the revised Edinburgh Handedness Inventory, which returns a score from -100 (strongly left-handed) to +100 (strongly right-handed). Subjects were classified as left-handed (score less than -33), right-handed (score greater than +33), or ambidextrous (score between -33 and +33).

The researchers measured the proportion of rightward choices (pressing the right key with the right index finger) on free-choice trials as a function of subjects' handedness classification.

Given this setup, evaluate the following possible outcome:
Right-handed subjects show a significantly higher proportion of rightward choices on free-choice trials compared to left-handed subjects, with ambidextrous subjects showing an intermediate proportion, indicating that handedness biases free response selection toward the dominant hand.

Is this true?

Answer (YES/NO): YES